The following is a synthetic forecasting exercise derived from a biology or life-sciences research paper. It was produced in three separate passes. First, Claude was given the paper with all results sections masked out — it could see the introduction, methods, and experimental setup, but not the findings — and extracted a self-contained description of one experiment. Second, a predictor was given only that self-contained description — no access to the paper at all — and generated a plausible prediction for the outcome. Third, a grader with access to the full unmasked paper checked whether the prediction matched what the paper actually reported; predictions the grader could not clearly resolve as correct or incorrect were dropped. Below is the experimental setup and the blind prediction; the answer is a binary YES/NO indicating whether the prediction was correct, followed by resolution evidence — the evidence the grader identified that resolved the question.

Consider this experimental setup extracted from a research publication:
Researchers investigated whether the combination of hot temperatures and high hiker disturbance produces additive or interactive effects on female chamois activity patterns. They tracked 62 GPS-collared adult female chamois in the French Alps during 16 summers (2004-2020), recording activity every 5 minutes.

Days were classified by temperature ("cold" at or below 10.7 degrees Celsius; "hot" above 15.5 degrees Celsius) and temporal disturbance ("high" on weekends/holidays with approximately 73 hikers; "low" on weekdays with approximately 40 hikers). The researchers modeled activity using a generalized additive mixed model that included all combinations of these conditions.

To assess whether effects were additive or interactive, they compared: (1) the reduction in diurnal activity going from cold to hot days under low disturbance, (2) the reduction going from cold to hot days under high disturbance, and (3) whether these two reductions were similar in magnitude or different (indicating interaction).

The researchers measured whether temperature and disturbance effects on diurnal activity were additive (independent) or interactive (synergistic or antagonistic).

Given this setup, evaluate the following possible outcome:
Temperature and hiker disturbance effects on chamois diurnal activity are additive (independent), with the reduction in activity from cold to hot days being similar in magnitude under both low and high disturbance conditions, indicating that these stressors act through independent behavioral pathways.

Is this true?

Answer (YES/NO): NO